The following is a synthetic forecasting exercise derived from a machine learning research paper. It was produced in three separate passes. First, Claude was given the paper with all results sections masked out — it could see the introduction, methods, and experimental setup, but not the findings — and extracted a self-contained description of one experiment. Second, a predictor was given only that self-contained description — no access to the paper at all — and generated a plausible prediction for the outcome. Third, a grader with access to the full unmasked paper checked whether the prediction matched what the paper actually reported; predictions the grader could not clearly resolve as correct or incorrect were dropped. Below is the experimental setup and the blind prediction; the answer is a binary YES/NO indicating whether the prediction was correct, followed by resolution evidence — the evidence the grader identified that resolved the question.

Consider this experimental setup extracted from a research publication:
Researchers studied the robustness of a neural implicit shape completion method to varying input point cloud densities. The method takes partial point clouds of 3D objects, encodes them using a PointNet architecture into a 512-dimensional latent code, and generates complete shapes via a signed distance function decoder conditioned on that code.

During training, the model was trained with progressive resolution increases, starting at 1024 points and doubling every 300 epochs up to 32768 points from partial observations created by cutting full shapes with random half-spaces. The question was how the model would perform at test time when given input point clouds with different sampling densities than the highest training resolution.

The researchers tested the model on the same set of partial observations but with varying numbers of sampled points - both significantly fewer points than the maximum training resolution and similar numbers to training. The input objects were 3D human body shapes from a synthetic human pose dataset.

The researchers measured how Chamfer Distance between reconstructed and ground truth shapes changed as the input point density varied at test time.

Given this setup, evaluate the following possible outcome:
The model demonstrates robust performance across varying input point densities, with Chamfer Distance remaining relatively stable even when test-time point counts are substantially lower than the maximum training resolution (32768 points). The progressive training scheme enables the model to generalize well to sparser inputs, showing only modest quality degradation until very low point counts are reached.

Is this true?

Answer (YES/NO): YES